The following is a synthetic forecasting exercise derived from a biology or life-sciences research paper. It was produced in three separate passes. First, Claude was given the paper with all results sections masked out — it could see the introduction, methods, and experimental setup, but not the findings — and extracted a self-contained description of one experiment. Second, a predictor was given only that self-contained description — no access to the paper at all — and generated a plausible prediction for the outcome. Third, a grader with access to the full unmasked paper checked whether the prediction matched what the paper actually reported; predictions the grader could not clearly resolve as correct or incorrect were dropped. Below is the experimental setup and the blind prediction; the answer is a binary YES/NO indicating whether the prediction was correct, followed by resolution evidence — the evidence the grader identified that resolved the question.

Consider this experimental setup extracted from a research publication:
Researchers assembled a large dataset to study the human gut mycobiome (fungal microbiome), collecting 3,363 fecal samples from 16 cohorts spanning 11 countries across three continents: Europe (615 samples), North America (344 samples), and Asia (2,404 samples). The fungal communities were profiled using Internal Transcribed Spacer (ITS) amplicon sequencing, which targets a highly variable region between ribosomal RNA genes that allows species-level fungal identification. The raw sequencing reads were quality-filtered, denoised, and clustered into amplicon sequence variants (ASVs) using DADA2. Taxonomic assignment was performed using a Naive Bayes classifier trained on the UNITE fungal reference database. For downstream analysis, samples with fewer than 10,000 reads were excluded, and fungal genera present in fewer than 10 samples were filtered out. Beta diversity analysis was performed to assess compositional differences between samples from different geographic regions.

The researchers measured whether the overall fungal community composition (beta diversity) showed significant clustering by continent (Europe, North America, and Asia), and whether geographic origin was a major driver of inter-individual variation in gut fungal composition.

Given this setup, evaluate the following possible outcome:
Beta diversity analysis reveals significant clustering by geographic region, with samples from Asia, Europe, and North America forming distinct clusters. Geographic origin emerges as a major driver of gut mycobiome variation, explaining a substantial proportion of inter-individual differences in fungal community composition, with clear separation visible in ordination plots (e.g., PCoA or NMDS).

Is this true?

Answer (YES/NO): NO